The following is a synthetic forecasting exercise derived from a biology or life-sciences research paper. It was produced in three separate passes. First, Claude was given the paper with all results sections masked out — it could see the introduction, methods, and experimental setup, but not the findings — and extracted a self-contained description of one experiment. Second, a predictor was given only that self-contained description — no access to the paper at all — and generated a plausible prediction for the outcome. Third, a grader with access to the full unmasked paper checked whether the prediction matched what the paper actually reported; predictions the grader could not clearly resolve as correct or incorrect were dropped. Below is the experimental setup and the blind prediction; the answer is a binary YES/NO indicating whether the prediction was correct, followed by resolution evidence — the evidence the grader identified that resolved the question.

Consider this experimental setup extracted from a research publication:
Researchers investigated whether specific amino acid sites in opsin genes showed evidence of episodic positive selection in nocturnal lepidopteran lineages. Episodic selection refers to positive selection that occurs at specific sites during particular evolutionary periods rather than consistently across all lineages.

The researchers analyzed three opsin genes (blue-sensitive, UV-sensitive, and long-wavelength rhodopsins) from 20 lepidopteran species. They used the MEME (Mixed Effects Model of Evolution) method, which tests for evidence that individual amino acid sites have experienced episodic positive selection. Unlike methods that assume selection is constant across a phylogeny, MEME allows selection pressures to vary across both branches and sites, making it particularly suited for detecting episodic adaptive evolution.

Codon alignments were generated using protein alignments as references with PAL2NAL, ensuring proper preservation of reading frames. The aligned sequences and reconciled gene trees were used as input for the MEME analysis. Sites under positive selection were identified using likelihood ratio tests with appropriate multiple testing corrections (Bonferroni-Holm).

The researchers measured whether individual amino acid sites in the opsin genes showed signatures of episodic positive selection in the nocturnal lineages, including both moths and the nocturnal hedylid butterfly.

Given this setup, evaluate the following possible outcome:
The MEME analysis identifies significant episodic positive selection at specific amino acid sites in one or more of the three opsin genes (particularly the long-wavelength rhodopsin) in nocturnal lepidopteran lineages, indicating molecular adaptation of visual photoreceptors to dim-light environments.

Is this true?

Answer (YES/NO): YES